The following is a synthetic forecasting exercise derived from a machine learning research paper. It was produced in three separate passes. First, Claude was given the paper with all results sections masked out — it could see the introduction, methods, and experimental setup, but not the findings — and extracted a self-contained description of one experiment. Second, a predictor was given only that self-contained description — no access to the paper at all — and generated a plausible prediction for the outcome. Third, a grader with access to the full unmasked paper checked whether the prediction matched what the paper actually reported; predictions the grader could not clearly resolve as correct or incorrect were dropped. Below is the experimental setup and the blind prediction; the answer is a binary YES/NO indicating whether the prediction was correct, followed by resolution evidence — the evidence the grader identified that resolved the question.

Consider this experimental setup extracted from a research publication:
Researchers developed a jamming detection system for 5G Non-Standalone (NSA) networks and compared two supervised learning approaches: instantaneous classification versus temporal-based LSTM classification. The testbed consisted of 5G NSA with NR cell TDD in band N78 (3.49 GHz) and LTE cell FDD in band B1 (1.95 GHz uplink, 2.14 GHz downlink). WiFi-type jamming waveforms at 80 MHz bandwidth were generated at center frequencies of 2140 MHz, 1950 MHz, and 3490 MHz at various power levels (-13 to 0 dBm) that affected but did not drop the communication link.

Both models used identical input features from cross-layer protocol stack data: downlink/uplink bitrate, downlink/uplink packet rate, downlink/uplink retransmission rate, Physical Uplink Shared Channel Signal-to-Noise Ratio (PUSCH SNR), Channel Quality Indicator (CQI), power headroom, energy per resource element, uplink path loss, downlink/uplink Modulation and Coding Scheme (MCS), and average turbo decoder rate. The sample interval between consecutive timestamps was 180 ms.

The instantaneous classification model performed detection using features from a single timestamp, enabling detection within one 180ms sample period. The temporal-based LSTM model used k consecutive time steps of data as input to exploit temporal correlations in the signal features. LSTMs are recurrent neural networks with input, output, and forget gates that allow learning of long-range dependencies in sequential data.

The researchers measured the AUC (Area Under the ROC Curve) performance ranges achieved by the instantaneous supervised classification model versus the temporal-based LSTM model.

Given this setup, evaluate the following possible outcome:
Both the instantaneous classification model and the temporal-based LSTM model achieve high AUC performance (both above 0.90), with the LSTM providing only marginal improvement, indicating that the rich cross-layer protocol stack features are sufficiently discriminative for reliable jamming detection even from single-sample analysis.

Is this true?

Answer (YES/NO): NO